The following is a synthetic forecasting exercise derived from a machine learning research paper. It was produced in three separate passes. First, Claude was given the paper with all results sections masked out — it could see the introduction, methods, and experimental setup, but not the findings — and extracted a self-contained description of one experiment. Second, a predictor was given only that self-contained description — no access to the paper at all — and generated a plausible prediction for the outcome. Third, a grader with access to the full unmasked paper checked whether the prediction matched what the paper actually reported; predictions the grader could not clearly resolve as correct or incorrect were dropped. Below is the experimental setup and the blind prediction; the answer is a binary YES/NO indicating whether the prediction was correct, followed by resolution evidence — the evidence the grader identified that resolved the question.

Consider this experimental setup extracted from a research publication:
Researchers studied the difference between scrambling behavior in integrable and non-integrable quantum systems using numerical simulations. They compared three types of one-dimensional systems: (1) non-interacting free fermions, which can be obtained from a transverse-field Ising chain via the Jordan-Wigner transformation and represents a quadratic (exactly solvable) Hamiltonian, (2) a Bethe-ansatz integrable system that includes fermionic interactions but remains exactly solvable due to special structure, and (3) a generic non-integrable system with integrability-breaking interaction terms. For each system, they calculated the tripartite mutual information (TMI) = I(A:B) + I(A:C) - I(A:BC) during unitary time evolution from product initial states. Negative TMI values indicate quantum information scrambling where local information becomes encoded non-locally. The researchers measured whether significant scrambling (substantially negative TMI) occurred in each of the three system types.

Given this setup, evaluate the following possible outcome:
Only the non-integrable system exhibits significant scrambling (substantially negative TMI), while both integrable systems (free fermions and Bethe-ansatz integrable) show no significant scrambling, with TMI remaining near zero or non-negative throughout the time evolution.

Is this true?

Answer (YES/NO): NO